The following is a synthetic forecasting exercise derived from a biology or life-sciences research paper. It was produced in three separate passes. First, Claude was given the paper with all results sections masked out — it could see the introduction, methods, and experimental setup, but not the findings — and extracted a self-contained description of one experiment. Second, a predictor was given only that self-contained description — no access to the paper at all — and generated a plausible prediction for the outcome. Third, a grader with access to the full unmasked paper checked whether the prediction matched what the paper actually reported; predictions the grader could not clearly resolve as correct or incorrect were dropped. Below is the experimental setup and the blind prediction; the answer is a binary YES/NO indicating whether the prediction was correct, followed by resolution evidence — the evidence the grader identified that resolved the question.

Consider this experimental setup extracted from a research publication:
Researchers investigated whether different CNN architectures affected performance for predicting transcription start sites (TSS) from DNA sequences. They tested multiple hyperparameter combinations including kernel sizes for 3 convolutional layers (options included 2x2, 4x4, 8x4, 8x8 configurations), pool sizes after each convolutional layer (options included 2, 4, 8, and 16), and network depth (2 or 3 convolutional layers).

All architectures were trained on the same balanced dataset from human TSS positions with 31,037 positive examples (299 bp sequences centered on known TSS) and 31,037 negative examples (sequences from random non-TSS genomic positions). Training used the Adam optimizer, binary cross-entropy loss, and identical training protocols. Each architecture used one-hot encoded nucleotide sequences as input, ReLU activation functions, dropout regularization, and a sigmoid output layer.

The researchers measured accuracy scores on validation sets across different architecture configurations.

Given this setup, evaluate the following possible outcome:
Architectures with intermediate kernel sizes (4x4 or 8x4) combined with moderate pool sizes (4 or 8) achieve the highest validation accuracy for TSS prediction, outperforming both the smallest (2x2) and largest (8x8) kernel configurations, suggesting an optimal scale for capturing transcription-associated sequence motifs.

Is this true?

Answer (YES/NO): NO